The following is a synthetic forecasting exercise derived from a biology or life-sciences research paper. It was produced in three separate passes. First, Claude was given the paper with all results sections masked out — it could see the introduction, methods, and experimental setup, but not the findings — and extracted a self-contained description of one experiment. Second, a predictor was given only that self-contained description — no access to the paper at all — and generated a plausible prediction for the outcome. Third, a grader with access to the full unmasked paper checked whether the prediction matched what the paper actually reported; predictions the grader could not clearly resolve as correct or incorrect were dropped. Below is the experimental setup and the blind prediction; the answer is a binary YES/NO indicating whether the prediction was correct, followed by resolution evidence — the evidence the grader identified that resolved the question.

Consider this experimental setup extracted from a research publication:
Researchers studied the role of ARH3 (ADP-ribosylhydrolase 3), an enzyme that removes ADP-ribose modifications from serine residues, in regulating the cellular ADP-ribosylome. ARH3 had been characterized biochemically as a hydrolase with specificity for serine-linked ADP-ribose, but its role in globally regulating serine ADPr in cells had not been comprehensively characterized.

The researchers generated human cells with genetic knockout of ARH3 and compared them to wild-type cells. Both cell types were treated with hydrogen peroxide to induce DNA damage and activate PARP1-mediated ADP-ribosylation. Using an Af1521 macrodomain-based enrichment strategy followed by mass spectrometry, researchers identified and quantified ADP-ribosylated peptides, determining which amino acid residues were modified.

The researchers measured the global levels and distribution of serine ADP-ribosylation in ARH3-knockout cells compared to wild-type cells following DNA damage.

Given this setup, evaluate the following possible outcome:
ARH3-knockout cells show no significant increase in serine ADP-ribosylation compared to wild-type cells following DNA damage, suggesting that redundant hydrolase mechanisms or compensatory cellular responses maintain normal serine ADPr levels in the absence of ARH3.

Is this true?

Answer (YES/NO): NO